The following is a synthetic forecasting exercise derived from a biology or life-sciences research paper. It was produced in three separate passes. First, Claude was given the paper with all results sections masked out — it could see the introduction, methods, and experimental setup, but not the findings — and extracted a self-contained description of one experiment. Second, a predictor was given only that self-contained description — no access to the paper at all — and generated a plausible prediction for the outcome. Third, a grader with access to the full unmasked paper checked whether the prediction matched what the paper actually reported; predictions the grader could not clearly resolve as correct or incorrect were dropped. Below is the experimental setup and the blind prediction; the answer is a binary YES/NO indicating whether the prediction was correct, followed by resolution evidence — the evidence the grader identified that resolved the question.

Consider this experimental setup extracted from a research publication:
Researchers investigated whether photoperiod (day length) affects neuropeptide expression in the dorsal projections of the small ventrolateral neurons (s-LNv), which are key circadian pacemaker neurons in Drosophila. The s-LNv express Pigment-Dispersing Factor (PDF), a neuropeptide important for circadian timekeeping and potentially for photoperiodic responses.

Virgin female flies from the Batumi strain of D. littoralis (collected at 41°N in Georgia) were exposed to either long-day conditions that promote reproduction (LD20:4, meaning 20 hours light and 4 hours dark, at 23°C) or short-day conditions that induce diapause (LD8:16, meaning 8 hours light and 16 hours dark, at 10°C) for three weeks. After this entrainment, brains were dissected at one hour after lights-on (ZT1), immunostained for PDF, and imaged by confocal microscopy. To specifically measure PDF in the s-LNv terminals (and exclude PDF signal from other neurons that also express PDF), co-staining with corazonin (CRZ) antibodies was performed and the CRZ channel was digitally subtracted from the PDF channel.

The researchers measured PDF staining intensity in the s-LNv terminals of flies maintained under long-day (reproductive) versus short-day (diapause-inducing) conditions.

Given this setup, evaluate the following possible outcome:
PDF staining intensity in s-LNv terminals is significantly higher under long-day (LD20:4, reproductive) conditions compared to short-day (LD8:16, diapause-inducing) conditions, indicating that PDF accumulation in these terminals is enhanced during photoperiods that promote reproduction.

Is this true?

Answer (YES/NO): YES